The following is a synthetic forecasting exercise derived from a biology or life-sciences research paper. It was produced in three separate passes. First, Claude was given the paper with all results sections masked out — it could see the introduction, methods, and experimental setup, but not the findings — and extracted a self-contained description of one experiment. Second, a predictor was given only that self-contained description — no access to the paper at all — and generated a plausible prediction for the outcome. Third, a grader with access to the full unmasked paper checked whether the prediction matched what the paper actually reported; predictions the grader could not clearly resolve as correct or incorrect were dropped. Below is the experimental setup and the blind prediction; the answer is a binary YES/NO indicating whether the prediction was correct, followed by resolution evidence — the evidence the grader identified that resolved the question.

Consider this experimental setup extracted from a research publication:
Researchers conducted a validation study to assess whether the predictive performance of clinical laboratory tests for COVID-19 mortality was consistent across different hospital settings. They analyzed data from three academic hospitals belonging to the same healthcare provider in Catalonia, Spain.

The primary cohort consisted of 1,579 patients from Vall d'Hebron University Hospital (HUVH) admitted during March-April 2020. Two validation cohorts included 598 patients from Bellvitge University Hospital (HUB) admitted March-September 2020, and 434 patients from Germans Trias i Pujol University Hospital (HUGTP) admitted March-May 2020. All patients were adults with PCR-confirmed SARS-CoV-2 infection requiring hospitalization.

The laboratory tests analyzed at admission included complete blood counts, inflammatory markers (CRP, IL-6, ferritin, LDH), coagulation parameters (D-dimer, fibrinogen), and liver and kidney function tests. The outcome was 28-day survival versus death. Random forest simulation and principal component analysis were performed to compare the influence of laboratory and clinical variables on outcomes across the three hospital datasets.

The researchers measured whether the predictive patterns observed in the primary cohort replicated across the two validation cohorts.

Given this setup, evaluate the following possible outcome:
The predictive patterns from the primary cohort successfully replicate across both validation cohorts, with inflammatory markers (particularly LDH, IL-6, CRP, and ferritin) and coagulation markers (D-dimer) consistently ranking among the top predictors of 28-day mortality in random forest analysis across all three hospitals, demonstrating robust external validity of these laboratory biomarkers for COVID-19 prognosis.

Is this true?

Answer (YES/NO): NO